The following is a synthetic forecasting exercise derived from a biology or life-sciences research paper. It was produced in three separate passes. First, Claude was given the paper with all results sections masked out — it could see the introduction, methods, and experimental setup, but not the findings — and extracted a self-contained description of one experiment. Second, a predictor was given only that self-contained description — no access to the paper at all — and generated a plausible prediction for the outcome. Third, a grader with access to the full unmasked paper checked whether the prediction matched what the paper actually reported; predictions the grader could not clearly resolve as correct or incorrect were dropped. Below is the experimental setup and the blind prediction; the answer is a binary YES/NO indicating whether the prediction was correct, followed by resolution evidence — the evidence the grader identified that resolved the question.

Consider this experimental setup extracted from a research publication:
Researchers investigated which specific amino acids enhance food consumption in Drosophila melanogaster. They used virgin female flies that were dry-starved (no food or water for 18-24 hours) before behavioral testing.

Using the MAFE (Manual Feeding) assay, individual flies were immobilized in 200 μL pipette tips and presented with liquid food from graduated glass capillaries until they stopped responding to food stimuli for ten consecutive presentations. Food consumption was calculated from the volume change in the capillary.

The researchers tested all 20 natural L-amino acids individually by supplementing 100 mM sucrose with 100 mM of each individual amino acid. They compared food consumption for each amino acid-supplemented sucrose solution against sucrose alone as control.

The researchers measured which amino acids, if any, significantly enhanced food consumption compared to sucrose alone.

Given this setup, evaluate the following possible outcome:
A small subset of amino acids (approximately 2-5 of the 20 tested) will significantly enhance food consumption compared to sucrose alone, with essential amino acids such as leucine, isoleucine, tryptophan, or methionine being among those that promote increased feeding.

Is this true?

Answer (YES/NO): NO